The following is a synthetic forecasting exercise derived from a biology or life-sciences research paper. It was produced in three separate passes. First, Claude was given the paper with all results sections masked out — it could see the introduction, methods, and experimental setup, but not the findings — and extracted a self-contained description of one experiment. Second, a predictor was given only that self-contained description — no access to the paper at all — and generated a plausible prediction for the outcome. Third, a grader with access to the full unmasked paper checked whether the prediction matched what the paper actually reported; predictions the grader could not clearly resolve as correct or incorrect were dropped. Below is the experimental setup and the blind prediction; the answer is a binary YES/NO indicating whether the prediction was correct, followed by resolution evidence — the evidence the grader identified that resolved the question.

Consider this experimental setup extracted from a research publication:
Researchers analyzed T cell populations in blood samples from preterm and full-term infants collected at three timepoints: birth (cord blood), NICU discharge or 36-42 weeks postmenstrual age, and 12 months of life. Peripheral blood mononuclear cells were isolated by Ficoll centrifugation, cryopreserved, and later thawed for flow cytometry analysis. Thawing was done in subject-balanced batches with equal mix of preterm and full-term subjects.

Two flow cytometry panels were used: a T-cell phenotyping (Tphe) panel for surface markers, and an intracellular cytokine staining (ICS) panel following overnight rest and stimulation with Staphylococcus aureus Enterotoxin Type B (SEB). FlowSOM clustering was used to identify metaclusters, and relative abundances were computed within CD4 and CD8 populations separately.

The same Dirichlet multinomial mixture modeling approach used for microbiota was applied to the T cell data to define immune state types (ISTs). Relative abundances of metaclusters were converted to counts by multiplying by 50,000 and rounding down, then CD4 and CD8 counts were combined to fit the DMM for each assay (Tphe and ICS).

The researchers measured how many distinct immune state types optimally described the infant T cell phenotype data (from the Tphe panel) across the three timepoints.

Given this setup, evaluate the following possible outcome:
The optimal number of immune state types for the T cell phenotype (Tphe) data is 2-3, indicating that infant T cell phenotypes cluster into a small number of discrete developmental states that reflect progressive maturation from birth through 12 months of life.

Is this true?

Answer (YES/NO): NO